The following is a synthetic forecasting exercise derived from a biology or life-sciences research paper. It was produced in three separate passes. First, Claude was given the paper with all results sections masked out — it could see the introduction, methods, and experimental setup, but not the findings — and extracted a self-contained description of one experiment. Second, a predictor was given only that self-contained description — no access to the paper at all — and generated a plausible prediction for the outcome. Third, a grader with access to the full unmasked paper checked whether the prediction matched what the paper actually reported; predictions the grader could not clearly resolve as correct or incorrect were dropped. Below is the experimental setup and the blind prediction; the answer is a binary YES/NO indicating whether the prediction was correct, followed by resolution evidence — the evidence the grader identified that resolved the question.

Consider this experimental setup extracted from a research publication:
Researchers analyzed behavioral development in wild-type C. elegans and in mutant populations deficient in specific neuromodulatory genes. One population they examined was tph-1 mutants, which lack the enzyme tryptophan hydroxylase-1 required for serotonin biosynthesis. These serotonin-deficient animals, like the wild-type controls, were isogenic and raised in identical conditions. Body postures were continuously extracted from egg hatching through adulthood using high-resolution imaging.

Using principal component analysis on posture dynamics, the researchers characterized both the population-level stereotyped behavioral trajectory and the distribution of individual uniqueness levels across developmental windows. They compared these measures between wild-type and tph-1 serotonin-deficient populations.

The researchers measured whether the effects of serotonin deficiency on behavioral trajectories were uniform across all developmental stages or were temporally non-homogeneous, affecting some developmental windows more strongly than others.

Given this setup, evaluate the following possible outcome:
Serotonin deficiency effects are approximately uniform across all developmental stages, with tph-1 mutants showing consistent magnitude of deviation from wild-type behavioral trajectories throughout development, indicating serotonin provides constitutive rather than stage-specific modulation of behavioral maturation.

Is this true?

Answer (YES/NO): YES